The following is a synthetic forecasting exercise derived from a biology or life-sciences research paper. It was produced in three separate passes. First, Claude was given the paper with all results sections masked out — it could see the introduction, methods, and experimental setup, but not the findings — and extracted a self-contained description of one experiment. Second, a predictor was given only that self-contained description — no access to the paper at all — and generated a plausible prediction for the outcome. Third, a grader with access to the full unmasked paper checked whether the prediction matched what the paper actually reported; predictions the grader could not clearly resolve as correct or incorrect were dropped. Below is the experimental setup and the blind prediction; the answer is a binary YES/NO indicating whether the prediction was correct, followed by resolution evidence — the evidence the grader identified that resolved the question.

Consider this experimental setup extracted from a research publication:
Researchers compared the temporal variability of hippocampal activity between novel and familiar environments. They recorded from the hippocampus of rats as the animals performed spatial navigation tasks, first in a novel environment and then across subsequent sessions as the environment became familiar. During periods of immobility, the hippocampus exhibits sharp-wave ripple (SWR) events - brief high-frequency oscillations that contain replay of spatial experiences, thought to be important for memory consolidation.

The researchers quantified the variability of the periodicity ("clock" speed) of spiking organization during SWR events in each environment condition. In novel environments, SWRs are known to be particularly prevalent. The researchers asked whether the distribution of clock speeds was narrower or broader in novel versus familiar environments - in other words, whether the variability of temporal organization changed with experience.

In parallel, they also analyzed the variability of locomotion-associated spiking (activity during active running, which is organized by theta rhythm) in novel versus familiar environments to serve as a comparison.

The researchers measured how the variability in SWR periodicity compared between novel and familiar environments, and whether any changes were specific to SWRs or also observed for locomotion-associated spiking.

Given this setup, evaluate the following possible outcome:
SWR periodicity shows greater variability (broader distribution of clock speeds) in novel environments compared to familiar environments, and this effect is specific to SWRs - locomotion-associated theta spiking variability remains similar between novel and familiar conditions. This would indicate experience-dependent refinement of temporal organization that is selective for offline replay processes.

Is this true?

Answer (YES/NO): NO